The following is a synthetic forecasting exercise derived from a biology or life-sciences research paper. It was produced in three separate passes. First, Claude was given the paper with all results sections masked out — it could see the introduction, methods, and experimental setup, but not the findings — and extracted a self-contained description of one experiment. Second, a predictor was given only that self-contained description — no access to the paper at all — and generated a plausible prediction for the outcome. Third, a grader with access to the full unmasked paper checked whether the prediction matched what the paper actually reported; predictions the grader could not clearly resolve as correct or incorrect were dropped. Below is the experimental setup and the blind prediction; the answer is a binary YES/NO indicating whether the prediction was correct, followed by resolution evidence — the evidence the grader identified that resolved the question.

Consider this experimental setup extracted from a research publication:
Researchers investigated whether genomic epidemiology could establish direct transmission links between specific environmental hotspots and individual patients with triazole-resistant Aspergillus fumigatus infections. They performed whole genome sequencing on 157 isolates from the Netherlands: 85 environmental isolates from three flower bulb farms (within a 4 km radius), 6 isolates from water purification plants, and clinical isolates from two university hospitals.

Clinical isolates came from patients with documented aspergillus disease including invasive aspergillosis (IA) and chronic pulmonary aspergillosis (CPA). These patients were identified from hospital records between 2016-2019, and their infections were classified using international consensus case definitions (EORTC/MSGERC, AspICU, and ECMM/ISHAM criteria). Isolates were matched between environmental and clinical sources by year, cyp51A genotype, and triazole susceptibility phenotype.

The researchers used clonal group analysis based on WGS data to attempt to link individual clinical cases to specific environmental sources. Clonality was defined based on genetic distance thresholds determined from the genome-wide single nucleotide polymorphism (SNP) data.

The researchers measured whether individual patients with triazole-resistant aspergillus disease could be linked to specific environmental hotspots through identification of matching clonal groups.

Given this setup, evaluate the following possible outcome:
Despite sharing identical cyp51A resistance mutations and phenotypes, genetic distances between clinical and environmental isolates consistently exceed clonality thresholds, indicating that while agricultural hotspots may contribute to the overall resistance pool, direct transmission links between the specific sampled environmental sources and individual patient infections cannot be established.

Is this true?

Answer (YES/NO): NO